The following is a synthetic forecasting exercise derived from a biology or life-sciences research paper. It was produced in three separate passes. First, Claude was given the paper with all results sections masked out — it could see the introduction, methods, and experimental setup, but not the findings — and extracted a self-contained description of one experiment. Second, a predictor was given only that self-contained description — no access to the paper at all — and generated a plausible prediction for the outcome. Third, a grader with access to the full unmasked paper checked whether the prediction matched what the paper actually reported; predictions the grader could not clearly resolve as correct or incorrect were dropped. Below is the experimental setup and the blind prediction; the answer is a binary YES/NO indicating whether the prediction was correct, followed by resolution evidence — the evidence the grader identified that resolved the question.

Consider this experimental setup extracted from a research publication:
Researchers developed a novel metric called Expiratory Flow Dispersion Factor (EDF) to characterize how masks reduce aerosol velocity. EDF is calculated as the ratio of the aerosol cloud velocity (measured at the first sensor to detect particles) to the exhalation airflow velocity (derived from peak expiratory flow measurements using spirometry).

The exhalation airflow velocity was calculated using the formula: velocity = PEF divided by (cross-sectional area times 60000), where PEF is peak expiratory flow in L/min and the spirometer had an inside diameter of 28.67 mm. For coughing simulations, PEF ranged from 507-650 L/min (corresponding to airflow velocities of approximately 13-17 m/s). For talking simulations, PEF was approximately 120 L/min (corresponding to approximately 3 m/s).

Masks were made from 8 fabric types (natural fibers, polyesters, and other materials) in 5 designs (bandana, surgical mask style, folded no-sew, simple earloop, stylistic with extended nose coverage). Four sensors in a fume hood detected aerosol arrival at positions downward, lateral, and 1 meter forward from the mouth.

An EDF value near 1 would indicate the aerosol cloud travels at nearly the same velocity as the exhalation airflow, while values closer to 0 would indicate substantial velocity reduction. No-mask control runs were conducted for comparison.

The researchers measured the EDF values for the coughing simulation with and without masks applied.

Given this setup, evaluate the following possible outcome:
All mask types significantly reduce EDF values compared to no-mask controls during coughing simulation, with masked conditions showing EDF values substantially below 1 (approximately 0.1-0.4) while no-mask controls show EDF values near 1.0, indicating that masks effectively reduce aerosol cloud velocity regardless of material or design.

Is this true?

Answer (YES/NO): NO